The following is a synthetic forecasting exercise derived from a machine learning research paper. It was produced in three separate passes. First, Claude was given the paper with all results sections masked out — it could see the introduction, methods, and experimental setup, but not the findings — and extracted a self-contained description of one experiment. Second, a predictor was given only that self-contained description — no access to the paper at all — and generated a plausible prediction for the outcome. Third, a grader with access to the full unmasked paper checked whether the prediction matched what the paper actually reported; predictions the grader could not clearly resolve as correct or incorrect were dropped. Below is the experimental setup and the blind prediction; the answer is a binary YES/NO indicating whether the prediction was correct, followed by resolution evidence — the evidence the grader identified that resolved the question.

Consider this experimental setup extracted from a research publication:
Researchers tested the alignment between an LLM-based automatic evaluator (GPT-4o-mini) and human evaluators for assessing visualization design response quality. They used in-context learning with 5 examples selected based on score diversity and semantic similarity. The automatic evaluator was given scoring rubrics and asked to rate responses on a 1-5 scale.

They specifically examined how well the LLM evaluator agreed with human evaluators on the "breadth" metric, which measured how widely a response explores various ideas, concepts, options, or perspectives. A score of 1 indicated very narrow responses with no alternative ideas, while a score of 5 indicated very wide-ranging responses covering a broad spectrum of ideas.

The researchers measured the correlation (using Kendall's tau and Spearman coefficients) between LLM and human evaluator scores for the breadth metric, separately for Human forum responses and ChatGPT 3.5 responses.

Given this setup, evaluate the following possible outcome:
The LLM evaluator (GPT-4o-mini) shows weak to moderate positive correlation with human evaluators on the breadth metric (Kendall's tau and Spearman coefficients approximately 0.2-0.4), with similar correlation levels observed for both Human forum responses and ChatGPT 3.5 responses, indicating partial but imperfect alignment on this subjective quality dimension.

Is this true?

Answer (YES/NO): NO